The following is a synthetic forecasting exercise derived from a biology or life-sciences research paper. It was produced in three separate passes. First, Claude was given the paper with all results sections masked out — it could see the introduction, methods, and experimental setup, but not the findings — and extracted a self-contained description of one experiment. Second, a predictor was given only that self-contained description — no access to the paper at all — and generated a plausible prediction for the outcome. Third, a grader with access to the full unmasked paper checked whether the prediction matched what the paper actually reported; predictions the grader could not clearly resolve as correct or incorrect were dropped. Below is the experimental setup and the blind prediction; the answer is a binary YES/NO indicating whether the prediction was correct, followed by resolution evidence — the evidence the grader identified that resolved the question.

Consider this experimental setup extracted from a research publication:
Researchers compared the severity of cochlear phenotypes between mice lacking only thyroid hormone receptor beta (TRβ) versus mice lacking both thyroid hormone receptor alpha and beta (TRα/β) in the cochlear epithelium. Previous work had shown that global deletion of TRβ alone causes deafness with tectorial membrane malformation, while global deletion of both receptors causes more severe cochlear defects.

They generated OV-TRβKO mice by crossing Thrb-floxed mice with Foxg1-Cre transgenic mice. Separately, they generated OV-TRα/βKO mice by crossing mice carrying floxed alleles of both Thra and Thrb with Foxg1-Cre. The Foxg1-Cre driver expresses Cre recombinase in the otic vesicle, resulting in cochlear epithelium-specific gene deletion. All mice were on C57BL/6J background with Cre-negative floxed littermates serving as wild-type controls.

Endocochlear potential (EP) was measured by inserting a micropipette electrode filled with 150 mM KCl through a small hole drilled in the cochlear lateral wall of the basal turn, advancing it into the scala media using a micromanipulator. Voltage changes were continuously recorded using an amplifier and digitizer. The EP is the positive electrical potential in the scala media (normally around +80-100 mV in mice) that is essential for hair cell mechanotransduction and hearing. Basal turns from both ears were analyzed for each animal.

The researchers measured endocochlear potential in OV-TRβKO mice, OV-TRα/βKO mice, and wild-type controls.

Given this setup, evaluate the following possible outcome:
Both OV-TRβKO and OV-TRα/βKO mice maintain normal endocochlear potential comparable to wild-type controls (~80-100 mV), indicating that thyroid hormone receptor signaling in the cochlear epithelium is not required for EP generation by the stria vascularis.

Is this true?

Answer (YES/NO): NO